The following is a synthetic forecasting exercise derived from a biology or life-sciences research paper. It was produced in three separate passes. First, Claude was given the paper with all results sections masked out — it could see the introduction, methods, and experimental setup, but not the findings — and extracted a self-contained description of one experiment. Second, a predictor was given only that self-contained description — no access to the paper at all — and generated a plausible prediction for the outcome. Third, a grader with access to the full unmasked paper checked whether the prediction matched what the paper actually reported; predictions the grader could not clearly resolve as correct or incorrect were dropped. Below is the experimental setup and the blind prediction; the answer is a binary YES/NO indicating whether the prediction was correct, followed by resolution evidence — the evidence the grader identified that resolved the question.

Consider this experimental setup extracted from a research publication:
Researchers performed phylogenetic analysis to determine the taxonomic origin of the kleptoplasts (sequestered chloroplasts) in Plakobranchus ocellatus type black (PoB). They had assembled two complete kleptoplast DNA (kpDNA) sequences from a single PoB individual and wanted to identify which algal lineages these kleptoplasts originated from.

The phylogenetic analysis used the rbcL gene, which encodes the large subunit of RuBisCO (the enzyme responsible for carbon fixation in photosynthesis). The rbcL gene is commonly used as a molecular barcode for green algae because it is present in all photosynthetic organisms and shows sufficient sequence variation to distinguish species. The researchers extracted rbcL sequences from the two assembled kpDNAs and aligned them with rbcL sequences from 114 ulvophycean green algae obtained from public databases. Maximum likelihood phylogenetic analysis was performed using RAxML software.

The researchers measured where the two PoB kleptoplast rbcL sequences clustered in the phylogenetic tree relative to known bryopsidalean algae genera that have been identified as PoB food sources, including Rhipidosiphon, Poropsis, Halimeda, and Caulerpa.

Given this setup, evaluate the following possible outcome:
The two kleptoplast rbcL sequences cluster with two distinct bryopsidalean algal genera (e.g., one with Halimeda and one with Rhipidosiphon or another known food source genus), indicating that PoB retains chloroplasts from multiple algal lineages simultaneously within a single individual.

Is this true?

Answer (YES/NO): YES